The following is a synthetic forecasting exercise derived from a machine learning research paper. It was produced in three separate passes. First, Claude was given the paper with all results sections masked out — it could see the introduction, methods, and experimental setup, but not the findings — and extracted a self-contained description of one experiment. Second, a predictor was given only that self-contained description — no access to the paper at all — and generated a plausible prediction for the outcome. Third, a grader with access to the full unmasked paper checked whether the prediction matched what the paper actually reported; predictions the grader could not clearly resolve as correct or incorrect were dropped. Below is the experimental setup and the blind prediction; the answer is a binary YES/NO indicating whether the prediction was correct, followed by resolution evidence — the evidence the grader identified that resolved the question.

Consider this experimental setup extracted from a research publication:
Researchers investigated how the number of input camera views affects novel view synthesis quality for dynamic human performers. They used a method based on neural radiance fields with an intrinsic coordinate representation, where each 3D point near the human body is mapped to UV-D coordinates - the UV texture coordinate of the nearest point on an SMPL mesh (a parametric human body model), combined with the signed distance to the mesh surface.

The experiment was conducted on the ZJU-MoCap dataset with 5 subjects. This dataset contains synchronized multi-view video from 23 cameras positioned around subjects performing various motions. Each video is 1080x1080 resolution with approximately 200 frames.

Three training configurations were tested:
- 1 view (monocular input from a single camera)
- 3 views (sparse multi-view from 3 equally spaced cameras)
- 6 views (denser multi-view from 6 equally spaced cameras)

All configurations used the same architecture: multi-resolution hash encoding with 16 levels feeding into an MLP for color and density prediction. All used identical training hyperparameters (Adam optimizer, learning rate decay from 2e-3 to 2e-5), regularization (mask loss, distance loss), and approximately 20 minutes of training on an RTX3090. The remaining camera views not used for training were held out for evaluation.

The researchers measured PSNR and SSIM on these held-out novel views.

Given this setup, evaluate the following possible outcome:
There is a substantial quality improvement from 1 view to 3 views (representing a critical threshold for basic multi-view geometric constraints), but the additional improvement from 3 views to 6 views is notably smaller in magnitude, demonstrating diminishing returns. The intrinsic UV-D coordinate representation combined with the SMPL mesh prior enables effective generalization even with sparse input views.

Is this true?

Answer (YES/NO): YES